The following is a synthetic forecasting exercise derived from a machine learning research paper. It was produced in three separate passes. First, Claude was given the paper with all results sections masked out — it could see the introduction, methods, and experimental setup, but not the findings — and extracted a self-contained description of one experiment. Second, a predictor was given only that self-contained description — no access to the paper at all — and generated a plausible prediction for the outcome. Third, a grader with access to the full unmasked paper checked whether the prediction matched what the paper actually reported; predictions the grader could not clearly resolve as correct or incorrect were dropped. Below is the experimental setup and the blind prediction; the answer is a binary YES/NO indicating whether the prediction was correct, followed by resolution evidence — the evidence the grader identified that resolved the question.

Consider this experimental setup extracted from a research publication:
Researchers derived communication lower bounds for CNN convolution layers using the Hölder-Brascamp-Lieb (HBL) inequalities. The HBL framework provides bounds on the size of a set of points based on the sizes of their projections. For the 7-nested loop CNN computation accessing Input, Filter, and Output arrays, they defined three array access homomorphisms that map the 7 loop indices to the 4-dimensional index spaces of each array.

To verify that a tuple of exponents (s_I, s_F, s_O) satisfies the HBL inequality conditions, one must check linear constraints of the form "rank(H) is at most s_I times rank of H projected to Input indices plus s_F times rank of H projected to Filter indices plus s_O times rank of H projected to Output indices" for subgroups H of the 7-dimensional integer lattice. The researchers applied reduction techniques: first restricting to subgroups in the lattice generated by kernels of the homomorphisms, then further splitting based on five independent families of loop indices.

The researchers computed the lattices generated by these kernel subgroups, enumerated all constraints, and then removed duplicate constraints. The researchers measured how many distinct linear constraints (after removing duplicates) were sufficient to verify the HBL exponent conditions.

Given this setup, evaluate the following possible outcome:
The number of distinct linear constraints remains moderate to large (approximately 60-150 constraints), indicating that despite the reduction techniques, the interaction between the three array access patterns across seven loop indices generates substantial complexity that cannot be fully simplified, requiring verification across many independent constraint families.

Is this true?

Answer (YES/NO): NO